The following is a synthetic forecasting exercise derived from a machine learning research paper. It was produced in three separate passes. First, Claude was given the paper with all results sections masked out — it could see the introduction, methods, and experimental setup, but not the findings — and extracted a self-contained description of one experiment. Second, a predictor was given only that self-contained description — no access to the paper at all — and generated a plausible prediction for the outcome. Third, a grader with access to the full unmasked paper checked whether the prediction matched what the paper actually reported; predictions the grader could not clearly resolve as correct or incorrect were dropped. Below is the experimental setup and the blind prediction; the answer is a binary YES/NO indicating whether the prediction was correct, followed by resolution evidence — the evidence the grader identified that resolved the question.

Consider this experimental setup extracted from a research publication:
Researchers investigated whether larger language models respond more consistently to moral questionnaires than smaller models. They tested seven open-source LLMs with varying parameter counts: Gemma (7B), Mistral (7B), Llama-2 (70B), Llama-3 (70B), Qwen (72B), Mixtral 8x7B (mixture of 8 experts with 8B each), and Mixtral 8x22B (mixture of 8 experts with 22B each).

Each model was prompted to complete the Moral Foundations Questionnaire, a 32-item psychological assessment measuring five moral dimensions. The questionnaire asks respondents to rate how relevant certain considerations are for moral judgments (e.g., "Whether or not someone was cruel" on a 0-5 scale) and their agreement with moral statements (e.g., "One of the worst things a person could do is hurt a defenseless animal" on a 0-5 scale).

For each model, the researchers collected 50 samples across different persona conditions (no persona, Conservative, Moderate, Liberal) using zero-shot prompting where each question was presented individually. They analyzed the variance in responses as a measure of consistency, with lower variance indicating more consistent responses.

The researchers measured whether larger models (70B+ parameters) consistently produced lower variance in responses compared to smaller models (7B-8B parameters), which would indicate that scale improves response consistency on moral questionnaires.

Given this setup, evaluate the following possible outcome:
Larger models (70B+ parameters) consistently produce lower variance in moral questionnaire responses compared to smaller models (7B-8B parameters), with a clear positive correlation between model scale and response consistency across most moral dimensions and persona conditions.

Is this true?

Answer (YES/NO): NO